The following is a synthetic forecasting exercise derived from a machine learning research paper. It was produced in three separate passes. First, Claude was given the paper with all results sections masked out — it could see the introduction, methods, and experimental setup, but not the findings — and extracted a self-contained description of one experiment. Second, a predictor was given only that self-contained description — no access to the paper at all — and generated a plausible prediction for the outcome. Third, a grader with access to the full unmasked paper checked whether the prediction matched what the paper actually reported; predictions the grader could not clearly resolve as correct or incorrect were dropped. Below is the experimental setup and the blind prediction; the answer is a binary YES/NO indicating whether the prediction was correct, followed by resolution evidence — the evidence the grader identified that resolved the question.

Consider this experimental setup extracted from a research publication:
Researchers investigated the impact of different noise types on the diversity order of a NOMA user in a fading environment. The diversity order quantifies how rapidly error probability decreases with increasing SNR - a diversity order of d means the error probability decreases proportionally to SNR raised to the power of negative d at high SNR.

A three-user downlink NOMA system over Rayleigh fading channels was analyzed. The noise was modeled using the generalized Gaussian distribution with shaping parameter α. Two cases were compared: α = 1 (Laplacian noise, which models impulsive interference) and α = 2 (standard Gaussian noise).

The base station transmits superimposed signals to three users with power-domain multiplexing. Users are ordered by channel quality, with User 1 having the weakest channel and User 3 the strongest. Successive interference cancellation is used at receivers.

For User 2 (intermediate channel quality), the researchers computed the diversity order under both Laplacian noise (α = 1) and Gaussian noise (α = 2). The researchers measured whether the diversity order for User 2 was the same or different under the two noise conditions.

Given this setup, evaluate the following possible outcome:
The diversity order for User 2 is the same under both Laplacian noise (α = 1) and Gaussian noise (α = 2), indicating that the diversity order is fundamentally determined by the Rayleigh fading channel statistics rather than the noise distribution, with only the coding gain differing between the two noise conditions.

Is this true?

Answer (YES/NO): YES